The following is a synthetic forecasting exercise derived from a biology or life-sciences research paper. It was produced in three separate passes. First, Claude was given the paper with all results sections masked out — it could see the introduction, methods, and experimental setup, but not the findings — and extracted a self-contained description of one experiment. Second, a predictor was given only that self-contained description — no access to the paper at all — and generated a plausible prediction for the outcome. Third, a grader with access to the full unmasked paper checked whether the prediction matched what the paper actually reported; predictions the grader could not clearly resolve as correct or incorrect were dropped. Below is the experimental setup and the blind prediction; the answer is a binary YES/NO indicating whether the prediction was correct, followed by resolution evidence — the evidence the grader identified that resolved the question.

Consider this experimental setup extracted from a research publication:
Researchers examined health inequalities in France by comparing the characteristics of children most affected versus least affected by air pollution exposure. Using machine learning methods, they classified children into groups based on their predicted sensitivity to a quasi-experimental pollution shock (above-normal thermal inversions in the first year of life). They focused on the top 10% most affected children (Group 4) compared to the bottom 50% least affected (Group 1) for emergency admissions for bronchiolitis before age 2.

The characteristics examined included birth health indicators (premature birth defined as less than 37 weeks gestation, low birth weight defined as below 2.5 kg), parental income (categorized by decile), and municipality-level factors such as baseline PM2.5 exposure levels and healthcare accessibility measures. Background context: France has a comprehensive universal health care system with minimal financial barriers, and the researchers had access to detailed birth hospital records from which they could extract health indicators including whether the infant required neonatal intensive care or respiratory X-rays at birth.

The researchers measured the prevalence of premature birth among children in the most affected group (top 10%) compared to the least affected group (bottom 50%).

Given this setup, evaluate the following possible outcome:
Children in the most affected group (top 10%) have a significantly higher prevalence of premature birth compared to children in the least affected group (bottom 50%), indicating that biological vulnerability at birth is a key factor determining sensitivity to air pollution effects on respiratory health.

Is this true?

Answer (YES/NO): YES